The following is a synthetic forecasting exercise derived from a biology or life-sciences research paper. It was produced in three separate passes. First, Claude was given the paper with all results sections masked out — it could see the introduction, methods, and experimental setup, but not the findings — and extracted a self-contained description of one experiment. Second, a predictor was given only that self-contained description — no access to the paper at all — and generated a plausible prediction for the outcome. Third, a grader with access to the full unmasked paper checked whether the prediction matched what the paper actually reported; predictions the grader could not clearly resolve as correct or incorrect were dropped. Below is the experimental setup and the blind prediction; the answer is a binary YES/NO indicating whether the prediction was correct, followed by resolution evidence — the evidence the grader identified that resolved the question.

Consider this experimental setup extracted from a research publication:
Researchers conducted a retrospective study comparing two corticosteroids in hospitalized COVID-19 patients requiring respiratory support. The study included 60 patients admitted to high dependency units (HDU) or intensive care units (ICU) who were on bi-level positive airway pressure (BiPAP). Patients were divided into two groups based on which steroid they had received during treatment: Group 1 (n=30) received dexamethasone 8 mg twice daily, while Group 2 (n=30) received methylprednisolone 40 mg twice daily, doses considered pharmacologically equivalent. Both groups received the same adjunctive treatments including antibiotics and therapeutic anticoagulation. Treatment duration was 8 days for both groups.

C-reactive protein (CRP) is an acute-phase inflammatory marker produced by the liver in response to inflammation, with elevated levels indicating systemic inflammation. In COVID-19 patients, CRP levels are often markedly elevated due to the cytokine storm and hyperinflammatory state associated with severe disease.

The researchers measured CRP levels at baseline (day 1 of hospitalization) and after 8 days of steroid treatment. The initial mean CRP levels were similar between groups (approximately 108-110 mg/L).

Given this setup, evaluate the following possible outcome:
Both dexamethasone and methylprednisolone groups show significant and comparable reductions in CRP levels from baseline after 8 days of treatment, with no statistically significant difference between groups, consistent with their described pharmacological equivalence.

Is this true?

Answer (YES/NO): NO